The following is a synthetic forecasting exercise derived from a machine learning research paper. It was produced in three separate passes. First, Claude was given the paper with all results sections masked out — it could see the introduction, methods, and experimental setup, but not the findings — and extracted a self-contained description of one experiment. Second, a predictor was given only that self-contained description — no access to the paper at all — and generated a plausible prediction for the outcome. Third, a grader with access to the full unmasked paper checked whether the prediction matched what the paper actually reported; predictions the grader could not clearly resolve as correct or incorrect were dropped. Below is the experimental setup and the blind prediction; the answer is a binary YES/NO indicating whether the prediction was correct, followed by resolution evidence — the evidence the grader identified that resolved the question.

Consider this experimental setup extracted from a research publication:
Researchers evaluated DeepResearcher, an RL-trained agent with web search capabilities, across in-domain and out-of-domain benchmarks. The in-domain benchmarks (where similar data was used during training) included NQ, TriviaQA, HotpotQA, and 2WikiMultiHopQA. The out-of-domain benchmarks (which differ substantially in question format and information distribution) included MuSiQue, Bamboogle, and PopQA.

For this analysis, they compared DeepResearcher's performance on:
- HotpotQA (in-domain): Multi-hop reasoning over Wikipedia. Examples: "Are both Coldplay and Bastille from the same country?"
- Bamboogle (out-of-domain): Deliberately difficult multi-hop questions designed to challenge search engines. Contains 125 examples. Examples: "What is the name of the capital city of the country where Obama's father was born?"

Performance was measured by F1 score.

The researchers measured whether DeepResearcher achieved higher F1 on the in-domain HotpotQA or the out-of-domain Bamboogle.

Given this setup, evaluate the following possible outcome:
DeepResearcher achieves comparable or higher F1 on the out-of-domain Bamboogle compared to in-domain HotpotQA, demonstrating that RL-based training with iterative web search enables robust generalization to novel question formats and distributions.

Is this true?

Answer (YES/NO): YES